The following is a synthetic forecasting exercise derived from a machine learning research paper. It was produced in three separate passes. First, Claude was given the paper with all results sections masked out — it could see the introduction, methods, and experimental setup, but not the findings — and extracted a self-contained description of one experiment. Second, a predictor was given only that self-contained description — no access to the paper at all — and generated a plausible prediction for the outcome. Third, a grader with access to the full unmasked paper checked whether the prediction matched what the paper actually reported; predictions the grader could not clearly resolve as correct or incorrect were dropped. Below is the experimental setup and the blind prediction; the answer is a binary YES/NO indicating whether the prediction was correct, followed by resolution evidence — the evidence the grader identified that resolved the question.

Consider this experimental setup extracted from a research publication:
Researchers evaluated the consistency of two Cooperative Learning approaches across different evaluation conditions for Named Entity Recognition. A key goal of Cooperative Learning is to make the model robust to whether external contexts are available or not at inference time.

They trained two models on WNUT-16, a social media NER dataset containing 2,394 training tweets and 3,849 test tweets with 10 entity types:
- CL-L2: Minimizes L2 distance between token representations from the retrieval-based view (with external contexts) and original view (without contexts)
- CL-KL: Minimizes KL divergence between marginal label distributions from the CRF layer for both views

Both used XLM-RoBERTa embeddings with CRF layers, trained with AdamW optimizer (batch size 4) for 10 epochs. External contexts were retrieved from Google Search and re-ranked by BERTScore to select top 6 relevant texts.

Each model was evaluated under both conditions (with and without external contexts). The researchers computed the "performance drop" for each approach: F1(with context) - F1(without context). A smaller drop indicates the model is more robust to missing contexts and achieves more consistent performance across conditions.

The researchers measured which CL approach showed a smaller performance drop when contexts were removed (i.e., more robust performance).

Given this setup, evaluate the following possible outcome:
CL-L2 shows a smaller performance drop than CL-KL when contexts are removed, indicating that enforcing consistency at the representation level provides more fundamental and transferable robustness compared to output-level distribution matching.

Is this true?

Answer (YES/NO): NO